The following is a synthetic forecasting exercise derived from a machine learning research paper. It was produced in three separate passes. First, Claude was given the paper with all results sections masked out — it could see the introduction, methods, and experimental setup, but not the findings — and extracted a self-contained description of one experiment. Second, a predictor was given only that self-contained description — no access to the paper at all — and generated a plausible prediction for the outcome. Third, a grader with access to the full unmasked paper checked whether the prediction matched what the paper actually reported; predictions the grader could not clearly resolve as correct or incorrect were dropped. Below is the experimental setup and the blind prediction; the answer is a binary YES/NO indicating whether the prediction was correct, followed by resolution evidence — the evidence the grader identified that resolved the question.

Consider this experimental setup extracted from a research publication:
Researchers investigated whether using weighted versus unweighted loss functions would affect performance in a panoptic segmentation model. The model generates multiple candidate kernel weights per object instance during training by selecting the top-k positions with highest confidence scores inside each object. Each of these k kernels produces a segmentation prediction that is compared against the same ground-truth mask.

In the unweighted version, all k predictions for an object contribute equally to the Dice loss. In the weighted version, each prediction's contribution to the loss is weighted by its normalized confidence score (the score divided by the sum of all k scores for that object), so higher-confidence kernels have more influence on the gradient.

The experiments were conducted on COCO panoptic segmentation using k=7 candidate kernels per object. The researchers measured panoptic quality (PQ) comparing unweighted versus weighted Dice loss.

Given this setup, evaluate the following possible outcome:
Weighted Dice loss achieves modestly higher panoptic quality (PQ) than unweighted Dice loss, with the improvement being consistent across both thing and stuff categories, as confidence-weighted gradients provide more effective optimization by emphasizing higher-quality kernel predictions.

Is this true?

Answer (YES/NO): NO